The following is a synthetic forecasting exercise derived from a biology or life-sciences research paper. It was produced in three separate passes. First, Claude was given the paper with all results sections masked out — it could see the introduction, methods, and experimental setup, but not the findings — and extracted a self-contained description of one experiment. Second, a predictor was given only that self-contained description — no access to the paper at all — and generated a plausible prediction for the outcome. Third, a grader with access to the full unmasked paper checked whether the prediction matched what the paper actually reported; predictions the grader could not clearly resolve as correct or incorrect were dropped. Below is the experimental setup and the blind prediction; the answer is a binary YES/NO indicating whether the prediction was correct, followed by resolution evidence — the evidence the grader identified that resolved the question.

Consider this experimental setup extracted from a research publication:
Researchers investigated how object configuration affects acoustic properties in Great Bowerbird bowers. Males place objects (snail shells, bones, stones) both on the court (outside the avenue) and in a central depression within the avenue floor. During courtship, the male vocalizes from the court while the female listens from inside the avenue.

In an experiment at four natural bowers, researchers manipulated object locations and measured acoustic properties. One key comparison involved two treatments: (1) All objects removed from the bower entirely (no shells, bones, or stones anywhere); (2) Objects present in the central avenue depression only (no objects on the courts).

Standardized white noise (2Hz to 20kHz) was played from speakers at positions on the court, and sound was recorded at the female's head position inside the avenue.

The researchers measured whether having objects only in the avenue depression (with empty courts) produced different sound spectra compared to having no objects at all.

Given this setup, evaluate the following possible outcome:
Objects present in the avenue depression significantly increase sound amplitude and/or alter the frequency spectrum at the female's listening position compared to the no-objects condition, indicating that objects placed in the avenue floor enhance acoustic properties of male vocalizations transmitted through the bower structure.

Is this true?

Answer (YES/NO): YES